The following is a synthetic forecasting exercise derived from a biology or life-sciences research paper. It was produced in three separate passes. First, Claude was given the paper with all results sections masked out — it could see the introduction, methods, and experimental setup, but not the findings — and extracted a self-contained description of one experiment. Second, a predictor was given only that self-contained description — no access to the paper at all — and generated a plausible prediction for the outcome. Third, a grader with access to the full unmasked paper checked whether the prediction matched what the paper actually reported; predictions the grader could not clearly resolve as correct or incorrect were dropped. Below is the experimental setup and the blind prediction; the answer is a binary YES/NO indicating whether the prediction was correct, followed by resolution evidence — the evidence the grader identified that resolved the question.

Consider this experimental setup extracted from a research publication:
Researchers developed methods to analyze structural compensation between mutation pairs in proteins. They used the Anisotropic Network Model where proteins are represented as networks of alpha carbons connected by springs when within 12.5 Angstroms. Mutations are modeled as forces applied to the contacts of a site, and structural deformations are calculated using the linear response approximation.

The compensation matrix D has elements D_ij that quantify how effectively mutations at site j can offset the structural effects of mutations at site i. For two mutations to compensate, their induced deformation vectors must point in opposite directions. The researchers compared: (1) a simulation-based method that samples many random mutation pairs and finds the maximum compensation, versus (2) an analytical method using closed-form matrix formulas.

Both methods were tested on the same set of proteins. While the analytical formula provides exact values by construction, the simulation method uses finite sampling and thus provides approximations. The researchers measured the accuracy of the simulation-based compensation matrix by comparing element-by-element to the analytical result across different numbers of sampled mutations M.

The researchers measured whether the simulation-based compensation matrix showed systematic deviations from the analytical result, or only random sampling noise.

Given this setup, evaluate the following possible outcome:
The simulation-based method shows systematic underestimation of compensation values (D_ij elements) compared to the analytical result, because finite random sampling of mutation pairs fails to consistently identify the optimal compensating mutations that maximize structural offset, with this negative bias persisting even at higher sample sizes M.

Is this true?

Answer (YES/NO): NO